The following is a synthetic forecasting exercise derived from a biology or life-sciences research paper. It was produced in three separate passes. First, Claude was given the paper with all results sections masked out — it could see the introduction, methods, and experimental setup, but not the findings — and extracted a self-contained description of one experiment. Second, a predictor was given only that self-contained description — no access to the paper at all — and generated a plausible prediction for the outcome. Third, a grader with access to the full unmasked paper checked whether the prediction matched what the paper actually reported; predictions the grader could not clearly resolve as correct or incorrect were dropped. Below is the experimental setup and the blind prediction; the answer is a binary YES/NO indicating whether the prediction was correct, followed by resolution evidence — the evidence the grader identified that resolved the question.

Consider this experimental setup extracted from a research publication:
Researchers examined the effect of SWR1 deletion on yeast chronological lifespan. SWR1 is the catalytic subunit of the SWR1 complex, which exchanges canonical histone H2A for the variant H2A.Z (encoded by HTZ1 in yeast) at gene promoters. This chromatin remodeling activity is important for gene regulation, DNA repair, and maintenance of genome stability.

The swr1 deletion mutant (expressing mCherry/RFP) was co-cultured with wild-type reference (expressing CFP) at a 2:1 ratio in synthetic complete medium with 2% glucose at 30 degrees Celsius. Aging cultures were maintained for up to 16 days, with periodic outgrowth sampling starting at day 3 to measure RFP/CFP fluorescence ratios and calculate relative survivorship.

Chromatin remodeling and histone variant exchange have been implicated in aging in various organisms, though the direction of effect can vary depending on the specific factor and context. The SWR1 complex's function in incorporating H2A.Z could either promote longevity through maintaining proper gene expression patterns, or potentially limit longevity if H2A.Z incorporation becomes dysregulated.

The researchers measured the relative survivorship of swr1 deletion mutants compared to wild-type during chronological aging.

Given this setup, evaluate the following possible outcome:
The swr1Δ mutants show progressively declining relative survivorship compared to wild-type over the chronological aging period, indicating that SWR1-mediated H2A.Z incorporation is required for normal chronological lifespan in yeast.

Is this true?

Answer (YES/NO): NO